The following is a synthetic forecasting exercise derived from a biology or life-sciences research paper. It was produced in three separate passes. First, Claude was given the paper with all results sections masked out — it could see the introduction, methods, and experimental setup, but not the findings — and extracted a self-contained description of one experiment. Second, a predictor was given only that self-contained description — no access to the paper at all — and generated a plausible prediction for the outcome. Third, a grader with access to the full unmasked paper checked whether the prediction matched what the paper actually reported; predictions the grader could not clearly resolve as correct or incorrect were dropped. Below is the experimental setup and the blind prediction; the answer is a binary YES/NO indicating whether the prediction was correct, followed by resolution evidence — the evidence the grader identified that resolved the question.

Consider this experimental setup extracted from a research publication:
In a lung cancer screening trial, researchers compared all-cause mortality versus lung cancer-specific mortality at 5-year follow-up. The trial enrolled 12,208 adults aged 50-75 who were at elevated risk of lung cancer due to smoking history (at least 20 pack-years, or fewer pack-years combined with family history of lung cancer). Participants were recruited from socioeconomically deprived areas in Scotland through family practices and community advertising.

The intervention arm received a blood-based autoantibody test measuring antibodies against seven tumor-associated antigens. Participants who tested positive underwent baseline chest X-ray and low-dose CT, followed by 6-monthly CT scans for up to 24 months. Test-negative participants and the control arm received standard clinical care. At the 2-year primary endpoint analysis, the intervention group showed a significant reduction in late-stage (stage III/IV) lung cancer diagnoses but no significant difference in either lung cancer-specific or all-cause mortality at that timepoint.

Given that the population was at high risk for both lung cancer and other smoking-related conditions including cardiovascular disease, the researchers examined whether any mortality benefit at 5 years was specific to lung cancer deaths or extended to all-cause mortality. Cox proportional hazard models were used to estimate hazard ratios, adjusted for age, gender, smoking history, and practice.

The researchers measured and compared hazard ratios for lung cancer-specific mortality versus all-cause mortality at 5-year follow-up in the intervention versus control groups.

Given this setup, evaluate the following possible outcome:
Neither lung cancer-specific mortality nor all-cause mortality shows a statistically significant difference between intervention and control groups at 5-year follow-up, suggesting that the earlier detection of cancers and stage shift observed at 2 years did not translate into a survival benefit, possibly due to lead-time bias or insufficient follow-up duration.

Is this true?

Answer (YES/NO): NO